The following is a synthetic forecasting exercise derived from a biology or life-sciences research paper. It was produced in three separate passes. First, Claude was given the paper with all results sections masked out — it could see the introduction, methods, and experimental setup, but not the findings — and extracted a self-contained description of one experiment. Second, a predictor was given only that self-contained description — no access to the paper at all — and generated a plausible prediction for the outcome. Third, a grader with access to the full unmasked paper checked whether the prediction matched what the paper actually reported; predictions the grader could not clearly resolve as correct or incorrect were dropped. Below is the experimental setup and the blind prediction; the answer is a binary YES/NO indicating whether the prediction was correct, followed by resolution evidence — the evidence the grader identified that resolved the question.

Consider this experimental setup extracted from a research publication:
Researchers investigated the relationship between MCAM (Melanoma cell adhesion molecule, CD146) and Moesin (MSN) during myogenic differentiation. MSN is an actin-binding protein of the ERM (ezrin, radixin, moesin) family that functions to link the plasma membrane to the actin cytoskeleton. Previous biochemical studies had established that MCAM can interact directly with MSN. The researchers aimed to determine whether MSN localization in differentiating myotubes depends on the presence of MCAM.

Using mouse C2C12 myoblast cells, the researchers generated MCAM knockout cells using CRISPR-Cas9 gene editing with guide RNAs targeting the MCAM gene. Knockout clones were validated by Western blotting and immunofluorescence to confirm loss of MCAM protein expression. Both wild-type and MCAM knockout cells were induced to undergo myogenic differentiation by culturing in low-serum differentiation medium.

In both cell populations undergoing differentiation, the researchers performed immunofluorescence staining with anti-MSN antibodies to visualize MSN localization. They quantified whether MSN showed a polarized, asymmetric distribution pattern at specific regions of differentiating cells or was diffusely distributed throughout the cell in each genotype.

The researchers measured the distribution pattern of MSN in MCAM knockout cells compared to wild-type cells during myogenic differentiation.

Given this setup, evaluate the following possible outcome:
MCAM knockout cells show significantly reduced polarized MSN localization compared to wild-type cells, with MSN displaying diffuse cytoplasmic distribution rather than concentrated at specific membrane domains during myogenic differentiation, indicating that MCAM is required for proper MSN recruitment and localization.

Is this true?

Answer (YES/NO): NO